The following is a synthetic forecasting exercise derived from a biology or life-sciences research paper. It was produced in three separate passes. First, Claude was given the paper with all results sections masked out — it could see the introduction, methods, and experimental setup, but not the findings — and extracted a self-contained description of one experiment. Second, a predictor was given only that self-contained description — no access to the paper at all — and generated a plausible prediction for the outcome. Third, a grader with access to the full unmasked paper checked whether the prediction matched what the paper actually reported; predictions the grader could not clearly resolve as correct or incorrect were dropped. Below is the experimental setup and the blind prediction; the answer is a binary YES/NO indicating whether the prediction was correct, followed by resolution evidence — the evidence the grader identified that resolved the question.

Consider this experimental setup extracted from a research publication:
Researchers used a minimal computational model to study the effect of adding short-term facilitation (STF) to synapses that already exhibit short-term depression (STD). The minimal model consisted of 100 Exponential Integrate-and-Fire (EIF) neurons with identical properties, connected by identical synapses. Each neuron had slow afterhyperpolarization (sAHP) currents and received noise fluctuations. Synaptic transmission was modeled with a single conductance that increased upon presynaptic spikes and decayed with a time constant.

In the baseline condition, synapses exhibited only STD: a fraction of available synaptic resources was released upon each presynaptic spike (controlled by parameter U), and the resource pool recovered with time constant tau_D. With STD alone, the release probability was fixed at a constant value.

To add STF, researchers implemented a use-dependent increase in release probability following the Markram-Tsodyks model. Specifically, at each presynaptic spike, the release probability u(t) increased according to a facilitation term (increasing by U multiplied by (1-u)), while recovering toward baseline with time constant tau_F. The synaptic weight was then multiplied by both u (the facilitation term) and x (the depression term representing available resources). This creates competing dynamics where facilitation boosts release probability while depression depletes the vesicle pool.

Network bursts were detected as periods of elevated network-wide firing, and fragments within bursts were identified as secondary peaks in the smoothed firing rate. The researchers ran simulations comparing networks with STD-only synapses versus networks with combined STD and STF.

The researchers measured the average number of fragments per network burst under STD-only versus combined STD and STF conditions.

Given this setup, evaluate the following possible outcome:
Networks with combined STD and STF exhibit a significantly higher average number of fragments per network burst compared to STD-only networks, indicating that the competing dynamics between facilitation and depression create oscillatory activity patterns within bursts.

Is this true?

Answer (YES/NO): YES